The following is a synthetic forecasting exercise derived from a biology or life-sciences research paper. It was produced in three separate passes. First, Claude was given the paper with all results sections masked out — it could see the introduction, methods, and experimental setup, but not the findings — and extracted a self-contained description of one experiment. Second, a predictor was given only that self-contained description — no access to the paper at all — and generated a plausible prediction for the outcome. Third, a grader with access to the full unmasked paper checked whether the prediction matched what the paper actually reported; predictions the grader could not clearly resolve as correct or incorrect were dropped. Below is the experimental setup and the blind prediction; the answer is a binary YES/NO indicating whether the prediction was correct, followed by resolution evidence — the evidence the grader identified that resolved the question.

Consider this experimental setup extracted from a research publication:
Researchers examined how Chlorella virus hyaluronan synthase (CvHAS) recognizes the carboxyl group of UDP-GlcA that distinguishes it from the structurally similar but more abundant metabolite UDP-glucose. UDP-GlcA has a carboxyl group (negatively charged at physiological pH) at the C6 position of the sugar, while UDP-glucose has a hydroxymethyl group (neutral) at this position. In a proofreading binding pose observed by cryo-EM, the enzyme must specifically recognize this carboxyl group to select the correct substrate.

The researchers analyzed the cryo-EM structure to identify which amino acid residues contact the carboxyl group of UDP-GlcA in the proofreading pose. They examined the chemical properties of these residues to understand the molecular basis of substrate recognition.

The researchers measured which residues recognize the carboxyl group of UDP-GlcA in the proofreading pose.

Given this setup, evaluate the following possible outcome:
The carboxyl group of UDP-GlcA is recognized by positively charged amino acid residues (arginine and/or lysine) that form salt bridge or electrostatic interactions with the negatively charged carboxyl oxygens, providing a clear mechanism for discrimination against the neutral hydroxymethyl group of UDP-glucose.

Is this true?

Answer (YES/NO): YES